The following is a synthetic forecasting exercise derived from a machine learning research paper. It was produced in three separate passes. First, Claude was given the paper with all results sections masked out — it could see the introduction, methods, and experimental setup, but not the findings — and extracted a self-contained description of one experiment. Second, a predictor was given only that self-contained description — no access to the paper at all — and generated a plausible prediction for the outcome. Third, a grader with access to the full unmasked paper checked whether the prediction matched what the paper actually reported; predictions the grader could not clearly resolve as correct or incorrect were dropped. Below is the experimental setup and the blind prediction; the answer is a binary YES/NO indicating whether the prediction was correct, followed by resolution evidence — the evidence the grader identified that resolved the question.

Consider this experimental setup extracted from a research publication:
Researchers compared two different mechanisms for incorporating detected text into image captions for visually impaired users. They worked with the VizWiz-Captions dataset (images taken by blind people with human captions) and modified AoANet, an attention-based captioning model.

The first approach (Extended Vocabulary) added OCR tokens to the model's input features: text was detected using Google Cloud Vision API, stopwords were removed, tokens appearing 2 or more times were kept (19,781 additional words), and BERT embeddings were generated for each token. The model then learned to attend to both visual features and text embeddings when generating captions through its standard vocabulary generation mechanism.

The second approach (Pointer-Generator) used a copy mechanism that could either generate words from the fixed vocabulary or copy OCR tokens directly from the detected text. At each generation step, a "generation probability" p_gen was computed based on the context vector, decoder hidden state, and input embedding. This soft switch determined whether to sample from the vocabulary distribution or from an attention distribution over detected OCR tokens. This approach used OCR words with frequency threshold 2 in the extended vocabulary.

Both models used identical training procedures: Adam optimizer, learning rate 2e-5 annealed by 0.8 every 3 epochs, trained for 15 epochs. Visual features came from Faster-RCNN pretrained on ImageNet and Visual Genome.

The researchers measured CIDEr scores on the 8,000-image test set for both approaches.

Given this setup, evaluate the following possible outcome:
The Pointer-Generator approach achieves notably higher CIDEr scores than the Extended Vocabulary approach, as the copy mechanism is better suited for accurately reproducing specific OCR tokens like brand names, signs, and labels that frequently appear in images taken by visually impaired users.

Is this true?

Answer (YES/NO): NO